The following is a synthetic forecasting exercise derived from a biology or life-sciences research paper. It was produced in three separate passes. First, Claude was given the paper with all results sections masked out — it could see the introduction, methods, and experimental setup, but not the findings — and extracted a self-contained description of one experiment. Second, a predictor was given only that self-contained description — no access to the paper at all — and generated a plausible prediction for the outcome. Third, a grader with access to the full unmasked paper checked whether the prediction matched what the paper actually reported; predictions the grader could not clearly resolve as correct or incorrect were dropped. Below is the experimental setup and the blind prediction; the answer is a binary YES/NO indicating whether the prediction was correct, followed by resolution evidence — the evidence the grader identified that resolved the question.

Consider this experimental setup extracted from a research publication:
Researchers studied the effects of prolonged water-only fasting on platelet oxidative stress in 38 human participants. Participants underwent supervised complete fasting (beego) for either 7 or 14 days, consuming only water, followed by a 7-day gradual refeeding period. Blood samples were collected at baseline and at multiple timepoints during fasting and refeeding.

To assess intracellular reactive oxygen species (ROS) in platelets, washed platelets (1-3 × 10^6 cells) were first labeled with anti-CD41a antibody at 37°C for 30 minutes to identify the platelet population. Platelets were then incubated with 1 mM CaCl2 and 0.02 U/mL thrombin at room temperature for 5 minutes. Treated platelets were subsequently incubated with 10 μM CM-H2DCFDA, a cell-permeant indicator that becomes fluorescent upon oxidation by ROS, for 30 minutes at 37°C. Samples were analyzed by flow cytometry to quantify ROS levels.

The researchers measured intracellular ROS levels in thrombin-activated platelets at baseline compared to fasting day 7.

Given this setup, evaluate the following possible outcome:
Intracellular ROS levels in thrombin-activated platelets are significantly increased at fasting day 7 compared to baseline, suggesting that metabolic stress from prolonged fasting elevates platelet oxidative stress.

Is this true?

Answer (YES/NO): NO